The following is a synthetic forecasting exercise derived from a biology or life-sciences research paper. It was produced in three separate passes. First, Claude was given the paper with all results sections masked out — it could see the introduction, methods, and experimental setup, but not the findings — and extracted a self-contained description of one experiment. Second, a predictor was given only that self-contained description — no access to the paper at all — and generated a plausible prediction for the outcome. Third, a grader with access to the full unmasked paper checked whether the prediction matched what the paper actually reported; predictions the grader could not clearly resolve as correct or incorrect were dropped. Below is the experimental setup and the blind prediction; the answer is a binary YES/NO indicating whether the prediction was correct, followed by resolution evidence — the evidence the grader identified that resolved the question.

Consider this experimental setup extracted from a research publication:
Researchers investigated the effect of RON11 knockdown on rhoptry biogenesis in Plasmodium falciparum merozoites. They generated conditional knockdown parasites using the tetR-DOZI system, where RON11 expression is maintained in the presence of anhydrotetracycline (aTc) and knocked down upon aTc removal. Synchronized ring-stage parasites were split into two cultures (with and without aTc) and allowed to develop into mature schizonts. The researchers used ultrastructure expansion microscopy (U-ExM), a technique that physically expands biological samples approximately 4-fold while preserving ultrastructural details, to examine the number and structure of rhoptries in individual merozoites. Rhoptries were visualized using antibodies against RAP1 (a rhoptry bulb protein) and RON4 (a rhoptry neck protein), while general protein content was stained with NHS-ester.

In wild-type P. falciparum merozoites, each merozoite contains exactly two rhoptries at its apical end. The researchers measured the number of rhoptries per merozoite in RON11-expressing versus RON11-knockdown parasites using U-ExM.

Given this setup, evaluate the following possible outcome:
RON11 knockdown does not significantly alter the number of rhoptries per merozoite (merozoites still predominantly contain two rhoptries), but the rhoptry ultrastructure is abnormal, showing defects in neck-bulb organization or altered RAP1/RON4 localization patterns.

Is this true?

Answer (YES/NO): NO